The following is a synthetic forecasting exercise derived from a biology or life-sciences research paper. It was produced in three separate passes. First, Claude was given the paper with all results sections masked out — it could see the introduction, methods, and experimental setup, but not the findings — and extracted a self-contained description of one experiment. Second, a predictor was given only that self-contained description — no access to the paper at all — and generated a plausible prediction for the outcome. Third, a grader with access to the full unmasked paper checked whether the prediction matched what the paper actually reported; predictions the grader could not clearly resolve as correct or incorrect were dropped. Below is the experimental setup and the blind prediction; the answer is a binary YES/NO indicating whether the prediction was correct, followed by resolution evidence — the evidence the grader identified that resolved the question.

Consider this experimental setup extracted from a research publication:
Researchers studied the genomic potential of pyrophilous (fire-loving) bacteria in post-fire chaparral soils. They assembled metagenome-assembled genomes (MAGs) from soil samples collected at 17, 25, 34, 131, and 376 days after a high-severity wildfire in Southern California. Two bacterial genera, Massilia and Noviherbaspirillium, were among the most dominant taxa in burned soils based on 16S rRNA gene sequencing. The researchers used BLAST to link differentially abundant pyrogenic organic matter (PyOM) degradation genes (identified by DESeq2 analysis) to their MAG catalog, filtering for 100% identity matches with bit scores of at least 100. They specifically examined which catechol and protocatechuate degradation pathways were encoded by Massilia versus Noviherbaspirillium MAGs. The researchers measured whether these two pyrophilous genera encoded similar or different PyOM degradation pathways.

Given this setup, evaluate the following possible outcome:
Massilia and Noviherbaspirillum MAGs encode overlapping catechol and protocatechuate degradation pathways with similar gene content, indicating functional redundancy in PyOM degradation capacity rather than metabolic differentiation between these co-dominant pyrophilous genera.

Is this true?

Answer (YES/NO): NO